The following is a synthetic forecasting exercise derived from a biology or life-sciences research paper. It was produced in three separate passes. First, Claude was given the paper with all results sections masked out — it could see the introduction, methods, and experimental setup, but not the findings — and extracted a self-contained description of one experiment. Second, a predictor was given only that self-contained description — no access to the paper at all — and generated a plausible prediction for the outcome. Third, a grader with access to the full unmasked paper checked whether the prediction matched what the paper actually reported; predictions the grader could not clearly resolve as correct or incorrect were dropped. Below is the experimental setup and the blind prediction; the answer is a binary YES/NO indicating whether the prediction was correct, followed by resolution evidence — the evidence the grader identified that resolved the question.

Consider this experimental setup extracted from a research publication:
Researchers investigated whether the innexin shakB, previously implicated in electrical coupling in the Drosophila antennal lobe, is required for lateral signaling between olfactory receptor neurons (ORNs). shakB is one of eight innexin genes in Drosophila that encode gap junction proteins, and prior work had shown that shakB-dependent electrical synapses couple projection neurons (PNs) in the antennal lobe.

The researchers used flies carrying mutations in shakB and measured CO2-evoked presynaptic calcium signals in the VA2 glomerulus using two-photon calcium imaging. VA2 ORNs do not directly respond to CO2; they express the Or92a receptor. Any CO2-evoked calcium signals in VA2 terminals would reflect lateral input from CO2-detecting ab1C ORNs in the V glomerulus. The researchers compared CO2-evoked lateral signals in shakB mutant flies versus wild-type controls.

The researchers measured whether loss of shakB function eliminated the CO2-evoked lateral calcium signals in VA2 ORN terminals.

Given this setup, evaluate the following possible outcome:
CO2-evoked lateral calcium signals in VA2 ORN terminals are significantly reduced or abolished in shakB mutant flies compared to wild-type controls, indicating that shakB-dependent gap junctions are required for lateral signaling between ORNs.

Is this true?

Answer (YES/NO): NO